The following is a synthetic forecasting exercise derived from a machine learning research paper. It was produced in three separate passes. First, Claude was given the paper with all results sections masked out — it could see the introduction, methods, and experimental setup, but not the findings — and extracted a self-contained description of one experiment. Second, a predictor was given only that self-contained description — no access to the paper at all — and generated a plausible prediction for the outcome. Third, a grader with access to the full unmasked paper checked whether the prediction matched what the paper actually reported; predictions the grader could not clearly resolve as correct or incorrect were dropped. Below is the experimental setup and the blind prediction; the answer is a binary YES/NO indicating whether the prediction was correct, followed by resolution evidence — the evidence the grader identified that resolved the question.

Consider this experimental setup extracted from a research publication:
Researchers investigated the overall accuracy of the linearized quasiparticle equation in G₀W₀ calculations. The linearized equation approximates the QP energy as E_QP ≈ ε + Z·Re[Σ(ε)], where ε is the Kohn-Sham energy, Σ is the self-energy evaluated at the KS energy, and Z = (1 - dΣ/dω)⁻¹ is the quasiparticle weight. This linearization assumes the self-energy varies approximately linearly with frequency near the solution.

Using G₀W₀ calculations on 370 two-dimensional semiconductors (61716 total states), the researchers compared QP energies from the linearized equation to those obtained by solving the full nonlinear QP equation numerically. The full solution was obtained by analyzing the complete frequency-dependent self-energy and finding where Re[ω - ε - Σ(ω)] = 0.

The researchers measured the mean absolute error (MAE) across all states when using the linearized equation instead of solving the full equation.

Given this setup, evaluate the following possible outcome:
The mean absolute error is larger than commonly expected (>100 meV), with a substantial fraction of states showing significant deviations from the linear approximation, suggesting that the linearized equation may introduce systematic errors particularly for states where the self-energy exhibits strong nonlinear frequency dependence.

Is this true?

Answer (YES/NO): YES